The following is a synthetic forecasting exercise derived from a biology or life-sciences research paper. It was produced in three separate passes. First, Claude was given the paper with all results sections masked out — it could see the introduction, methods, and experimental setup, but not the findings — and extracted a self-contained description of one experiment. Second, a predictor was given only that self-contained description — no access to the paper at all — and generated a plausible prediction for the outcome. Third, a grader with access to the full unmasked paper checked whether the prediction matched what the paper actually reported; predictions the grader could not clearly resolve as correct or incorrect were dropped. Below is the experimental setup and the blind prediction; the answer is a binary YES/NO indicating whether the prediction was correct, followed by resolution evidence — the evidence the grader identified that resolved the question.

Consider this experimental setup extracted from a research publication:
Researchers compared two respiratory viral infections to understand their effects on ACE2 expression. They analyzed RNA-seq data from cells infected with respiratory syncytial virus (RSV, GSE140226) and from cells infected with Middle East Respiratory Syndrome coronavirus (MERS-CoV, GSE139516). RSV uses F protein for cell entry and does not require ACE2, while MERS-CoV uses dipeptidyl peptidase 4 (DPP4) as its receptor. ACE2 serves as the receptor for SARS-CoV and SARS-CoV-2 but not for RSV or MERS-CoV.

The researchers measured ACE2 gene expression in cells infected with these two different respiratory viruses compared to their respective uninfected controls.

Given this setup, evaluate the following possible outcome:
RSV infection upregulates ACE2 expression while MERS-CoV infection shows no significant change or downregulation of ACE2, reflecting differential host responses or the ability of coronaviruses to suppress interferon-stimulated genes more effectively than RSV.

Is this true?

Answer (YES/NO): NO